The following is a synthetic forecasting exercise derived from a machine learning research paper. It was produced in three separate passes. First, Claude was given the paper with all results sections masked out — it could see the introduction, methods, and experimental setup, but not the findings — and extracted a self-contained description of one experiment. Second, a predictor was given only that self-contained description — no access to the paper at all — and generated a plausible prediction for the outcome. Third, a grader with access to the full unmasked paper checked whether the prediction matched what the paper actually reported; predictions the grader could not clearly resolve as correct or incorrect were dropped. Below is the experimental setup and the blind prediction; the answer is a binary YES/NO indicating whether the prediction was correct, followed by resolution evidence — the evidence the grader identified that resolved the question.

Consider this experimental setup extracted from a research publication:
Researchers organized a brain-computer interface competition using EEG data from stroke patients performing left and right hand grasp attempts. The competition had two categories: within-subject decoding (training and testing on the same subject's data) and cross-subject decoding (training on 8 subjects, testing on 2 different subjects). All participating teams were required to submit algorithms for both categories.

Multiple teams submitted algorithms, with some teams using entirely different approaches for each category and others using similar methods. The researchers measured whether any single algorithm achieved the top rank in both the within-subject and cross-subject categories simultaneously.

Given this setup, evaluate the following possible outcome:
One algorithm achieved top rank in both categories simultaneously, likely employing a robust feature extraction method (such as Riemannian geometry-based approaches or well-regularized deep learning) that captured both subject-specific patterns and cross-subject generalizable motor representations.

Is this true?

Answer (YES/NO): NO